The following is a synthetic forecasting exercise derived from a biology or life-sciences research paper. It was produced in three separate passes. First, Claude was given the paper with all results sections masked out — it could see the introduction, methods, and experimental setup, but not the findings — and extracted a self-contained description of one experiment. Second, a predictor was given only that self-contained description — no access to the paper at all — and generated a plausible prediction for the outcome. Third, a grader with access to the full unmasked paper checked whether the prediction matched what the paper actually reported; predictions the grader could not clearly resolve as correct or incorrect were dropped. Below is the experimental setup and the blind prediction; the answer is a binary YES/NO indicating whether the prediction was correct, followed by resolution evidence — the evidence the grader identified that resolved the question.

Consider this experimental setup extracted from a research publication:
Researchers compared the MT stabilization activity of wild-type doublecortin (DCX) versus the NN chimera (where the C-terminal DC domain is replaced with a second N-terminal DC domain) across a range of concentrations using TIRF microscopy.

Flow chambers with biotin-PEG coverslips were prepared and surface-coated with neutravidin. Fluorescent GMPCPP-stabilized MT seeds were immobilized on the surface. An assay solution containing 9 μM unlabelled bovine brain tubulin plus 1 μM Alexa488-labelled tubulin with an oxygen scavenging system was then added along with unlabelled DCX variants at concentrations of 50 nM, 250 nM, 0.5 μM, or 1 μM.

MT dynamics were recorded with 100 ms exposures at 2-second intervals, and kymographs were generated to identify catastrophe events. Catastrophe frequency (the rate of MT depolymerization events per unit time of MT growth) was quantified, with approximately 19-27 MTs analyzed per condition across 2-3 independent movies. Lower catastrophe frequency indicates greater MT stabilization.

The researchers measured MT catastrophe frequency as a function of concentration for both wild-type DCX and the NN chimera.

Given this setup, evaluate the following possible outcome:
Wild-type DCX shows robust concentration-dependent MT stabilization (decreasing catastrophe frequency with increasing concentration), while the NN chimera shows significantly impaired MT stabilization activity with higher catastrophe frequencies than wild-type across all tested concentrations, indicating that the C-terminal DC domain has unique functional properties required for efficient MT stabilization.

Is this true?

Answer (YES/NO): NO